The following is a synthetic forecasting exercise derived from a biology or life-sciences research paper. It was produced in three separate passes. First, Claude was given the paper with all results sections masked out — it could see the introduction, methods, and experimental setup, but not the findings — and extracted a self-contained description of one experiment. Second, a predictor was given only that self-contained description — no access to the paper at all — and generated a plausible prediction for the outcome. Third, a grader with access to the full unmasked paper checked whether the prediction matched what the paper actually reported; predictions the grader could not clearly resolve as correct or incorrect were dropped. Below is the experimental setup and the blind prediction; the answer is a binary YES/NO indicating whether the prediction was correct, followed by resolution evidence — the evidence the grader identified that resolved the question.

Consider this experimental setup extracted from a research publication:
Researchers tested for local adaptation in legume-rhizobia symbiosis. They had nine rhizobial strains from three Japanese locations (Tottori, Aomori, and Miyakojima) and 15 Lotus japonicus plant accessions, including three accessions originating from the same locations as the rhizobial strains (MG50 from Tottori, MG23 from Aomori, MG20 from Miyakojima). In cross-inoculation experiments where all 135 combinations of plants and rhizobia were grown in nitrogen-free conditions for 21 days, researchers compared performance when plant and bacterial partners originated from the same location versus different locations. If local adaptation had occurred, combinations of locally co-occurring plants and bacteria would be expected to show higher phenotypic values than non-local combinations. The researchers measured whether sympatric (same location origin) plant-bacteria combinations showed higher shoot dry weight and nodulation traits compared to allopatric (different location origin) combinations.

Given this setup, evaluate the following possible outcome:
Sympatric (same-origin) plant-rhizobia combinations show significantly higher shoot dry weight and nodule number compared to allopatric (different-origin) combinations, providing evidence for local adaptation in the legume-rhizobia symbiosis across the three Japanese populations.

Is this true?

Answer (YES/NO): NO